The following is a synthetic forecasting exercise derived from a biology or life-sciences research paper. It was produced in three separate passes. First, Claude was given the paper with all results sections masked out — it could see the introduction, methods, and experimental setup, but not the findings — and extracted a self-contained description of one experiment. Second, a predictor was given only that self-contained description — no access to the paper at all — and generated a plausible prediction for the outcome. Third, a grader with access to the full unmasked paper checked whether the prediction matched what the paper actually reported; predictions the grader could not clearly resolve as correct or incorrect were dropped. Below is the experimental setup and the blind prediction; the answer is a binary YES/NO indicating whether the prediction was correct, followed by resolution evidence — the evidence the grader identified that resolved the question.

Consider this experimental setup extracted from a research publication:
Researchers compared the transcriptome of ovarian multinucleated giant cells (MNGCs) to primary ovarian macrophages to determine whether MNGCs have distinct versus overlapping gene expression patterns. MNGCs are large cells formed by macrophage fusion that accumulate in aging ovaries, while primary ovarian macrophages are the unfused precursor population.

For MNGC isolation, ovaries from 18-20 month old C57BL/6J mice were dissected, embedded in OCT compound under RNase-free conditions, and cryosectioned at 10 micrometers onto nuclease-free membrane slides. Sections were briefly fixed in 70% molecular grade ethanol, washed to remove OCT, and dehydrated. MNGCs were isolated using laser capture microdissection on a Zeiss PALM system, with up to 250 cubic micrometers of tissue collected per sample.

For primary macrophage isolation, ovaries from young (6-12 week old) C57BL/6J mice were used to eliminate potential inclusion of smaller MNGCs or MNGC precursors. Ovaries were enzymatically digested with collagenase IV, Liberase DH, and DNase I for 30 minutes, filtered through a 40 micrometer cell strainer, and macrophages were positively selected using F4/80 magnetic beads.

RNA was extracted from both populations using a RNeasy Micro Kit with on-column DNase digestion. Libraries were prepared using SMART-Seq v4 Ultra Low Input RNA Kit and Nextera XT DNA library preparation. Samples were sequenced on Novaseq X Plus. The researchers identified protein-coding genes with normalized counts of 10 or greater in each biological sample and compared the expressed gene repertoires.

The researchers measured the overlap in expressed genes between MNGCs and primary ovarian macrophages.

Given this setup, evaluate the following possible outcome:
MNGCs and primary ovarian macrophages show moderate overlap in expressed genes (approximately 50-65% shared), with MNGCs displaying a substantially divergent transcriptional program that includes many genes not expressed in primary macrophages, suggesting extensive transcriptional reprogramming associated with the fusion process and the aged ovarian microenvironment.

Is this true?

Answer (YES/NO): NO